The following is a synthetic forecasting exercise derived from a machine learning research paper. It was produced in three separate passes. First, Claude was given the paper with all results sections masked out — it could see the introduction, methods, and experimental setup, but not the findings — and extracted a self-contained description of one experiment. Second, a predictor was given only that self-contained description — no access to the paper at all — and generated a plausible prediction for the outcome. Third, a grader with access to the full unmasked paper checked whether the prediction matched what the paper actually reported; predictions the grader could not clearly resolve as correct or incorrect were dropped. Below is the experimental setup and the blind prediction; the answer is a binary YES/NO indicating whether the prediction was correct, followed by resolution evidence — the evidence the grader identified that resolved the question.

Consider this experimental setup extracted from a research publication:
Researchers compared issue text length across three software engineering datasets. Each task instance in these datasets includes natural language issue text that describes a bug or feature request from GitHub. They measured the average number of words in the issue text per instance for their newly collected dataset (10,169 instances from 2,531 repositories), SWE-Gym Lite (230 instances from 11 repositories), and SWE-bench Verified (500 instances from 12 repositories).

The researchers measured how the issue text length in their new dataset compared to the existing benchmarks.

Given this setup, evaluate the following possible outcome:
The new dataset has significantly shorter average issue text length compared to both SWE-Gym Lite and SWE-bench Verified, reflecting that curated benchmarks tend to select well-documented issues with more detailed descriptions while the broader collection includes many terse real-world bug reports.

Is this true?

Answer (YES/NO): YES